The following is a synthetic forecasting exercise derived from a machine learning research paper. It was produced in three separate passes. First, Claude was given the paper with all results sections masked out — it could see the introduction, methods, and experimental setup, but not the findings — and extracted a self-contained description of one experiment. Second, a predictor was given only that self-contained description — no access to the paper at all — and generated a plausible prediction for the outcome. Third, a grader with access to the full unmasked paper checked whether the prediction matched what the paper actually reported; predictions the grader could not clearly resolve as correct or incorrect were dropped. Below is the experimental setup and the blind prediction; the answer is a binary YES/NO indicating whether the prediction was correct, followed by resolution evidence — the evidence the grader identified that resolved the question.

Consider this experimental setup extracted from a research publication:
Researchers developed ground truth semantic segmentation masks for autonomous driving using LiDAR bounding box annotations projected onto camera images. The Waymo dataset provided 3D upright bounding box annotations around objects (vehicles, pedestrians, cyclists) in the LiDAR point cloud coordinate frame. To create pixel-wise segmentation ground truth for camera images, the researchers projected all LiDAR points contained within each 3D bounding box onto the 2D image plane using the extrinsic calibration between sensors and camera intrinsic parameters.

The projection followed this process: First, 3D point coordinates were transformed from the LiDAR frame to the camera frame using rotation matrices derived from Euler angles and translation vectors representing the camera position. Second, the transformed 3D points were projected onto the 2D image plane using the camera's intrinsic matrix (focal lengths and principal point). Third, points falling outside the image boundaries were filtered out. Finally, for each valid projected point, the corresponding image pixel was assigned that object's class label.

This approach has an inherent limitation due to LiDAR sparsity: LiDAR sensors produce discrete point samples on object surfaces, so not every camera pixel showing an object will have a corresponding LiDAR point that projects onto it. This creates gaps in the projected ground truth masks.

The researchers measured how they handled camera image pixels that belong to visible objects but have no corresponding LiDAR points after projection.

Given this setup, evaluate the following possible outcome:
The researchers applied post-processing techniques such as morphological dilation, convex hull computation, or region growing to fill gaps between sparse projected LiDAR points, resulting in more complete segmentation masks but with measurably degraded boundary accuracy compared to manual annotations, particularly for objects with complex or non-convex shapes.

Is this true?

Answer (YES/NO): NO